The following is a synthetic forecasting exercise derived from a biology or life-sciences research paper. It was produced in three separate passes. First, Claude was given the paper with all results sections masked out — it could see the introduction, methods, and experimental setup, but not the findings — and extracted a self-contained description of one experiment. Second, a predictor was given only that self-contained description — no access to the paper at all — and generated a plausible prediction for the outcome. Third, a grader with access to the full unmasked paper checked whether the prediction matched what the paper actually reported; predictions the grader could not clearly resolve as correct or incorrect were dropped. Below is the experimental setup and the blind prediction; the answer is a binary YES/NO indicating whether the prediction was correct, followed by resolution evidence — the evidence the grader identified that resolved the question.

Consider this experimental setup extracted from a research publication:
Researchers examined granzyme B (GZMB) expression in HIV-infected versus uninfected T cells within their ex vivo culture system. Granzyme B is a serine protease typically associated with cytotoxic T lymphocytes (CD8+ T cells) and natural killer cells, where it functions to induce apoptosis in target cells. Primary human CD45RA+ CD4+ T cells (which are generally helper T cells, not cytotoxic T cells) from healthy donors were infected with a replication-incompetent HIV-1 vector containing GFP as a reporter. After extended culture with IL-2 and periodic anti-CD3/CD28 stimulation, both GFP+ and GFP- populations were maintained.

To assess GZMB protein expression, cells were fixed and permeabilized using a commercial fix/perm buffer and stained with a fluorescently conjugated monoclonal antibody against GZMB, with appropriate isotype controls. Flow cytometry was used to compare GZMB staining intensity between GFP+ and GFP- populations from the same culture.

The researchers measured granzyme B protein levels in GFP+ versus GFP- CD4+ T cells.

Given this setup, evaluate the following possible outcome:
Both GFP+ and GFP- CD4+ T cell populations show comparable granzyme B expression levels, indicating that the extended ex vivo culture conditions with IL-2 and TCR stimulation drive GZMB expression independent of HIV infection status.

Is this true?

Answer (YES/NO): NO